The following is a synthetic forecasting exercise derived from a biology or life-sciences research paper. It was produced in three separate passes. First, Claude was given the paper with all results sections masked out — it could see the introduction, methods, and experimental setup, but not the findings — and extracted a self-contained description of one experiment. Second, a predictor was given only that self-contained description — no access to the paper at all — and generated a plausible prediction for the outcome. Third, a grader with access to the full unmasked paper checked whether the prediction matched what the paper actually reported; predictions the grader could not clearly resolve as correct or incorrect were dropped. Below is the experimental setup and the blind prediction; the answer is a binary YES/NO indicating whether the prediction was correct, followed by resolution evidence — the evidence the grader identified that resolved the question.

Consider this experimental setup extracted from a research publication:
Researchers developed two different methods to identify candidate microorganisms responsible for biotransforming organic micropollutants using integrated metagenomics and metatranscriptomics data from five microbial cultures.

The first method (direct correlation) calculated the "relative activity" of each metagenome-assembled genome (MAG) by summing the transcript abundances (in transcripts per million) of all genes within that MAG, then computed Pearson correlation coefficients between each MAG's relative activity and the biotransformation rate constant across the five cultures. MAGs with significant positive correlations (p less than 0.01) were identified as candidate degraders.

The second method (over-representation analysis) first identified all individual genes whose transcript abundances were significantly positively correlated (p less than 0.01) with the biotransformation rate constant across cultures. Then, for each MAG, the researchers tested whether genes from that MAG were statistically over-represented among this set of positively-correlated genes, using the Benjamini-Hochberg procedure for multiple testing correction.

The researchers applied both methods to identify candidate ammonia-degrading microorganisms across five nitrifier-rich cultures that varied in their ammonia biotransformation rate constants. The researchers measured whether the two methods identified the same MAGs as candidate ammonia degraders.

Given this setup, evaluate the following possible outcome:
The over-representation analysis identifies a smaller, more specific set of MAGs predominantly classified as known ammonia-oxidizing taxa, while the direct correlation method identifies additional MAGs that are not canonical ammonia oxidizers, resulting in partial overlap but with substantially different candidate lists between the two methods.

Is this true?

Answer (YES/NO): NO